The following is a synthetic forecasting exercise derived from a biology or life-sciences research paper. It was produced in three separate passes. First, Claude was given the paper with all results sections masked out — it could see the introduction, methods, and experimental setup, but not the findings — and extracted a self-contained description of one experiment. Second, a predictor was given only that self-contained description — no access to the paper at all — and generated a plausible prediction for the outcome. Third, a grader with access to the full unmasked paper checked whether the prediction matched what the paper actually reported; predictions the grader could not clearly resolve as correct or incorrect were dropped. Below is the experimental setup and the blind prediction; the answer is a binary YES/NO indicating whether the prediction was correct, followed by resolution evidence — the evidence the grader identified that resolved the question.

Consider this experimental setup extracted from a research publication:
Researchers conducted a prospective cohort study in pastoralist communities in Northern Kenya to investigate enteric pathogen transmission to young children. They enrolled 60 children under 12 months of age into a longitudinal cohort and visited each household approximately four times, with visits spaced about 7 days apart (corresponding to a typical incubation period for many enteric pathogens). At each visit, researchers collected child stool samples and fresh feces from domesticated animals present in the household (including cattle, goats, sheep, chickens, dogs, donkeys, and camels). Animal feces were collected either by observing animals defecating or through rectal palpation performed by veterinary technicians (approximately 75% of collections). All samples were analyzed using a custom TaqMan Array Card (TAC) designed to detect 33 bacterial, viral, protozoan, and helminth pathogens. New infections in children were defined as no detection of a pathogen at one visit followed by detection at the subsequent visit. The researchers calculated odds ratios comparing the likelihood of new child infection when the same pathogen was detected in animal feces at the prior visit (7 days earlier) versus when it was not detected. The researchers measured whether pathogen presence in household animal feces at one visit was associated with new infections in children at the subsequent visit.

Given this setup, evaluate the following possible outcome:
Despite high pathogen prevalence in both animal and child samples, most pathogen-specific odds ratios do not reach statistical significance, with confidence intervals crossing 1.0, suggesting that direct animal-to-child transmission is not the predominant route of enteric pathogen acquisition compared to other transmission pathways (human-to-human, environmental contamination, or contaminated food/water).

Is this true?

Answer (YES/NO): YES